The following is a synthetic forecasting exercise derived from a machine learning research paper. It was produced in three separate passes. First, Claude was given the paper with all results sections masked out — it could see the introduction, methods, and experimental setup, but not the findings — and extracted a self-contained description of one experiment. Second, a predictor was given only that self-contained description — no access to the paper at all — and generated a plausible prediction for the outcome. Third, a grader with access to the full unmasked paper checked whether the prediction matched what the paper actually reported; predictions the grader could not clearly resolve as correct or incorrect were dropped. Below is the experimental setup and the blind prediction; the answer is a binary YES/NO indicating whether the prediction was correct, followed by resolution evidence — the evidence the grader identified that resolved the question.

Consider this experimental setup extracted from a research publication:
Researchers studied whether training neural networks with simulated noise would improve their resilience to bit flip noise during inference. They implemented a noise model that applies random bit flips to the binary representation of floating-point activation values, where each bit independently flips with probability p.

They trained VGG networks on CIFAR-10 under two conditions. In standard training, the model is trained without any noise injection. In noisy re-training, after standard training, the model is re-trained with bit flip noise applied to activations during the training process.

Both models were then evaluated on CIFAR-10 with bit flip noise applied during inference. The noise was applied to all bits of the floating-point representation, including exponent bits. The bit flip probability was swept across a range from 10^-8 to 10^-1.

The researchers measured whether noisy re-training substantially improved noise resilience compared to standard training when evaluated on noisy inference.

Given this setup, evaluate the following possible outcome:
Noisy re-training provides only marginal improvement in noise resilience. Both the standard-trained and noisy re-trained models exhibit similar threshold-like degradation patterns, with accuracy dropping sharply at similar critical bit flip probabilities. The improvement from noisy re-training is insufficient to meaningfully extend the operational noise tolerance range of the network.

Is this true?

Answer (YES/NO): YES